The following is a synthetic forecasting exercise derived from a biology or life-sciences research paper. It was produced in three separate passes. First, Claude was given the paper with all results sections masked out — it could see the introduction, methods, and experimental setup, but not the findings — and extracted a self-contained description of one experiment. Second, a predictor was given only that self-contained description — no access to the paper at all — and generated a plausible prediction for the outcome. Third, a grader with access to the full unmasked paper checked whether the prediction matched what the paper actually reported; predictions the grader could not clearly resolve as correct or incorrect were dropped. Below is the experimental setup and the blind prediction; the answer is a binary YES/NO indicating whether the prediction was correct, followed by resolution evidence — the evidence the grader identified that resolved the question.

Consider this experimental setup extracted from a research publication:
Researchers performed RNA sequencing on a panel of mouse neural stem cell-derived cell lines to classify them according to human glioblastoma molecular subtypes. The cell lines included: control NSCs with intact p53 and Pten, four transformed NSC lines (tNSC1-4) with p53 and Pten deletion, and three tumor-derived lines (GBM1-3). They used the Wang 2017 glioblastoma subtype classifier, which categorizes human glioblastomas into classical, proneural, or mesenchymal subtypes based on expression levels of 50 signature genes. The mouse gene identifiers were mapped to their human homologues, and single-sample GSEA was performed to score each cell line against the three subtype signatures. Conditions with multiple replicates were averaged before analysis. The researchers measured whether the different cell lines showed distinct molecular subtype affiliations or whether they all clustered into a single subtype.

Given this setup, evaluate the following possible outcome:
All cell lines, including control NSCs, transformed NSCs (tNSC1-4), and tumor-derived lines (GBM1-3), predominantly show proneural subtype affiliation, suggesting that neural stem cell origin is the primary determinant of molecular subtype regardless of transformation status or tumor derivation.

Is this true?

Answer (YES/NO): NO